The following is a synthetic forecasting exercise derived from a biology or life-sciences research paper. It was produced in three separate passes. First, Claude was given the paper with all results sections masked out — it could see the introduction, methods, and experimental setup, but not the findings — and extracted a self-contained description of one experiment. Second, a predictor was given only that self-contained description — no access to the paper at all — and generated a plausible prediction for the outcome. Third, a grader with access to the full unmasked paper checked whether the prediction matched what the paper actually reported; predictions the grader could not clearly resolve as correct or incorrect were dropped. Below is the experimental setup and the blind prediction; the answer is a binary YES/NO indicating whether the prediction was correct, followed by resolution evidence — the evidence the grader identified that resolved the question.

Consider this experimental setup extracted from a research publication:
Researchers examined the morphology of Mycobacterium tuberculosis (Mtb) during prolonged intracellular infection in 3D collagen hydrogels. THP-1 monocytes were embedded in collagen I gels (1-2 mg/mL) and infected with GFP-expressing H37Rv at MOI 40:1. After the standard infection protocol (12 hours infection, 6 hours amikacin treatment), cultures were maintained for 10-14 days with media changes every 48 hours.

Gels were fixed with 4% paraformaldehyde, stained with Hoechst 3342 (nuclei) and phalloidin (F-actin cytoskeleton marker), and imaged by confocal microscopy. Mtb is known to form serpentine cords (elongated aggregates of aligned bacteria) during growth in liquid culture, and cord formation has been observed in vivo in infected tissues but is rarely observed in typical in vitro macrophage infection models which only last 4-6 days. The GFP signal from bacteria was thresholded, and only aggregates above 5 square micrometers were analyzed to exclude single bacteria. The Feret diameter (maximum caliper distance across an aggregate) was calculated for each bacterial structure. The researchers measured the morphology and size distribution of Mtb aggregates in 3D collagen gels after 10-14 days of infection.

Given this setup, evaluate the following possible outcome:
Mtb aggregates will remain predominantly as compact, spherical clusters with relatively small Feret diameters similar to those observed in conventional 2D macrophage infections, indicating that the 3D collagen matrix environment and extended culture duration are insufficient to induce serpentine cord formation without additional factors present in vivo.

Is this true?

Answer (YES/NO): NO